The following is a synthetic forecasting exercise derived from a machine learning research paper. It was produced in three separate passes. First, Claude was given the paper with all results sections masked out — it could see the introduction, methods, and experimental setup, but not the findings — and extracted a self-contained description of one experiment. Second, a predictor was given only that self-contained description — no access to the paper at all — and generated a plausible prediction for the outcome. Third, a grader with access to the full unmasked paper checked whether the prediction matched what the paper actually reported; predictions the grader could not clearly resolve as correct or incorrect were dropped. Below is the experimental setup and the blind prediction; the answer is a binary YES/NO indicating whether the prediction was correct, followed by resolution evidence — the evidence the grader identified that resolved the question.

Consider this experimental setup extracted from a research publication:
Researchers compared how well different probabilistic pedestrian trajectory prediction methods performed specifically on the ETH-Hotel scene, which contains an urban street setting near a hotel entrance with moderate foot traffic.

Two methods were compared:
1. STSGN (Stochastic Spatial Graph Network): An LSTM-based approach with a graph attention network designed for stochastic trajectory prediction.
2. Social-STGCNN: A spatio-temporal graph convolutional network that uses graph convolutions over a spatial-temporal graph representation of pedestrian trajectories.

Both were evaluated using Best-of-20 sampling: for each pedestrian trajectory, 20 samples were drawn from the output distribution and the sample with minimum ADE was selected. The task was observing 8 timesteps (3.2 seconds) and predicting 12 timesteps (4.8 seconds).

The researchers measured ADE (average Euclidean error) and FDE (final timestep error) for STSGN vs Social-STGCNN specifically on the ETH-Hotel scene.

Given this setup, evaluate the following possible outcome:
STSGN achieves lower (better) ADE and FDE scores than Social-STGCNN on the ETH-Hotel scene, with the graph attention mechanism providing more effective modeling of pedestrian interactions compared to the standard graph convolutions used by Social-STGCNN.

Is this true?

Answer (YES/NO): NO